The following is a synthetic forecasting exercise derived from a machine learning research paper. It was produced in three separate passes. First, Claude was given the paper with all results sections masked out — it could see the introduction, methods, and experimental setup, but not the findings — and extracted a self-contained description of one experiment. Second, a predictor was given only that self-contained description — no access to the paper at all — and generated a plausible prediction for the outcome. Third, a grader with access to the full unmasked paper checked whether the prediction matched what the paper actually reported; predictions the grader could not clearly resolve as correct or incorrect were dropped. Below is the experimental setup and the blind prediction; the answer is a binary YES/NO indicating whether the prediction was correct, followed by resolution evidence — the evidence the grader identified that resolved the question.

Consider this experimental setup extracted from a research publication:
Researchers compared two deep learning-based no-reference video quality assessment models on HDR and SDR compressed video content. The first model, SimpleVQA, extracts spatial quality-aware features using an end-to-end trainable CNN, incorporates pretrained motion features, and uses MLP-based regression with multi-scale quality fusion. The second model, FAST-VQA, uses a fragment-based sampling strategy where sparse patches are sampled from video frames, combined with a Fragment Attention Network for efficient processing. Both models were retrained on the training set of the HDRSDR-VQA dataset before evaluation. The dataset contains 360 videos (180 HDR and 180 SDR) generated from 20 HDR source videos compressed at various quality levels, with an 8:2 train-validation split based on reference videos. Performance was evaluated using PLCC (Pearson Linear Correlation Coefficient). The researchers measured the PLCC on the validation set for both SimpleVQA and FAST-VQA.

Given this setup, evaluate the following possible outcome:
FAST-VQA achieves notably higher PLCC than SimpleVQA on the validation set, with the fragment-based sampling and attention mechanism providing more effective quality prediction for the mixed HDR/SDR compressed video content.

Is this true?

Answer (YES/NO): NO